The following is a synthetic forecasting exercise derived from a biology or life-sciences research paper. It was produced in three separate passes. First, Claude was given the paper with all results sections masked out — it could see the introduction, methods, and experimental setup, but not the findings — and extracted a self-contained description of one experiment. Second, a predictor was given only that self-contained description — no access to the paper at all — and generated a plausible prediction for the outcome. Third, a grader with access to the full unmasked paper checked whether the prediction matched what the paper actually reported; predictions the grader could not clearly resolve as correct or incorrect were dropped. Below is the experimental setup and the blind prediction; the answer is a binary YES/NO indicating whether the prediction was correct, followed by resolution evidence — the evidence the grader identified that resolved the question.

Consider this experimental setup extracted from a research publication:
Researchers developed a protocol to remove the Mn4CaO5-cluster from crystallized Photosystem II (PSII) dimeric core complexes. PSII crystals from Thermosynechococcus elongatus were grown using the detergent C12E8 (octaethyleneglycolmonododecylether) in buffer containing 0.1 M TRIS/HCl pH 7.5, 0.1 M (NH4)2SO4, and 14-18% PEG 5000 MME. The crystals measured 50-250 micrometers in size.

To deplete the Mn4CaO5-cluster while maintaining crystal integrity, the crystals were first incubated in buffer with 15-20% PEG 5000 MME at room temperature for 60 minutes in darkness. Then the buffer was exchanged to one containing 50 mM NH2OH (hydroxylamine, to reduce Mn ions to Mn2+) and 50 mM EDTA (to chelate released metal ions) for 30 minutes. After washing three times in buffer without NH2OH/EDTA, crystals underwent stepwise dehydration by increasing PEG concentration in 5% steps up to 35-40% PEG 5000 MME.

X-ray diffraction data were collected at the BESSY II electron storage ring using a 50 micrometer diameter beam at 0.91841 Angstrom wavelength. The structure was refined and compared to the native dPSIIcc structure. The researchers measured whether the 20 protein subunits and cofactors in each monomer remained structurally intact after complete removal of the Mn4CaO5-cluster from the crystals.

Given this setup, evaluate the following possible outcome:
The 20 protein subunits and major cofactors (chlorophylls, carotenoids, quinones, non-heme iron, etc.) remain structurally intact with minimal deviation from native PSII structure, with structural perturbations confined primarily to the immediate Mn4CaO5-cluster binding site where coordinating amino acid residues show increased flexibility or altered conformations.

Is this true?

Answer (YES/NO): YES